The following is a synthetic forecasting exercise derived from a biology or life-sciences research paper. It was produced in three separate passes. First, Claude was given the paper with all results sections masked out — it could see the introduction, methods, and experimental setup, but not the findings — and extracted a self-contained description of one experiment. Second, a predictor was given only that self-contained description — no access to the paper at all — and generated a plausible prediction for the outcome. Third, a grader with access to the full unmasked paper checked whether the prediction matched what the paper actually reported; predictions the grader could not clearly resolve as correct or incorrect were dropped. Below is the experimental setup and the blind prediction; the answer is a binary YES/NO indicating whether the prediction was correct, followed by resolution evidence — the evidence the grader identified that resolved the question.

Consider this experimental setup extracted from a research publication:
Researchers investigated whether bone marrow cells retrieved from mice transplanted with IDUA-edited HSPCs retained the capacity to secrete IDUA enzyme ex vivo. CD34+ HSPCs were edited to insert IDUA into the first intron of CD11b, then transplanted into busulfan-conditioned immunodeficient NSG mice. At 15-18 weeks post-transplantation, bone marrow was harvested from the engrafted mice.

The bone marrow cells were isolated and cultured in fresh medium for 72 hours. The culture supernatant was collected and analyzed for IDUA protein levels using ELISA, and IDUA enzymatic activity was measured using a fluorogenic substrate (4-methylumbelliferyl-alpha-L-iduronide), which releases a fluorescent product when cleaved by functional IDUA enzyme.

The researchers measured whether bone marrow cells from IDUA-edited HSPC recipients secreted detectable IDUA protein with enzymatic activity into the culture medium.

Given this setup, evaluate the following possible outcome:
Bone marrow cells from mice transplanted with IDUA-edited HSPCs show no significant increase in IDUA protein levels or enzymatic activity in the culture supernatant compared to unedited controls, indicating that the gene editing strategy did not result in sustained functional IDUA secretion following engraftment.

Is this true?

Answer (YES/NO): NO